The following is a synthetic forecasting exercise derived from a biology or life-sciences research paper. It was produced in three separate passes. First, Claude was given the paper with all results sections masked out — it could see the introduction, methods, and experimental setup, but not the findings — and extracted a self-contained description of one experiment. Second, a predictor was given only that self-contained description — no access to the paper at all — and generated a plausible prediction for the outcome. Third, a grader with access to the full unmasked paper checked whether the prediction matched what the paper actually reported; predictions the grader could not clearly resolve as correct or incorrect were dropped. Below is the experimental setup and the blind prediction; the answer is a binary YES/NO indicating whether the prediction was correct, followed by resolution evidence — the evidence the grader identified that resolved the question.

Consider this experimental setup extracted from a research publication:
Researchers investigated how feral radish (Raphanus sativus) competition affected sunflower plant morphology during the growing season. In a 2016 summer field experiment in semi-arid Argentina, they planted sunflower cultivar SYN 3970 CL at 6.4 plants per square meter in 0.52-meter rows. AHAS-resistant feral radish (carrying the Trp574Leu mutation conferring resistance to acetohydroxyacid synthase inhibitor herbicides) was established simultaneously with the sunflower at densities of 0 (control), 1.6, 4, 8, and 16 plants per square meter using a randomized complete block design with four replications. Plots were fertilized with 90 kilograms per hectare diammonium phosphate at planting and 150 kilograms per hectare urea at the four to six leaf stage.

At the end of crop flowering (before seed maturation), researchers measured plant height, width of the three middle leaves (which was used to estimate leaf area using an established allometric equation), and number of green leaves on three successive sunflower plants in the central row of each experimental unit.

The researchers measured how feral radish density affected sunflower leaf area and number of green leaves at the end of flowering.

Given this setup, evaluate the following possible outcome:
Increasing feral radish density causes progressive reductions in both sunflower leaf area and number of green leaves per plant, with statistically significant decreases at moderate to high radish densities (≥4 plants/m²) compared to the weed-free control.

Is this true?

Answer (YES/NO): NO